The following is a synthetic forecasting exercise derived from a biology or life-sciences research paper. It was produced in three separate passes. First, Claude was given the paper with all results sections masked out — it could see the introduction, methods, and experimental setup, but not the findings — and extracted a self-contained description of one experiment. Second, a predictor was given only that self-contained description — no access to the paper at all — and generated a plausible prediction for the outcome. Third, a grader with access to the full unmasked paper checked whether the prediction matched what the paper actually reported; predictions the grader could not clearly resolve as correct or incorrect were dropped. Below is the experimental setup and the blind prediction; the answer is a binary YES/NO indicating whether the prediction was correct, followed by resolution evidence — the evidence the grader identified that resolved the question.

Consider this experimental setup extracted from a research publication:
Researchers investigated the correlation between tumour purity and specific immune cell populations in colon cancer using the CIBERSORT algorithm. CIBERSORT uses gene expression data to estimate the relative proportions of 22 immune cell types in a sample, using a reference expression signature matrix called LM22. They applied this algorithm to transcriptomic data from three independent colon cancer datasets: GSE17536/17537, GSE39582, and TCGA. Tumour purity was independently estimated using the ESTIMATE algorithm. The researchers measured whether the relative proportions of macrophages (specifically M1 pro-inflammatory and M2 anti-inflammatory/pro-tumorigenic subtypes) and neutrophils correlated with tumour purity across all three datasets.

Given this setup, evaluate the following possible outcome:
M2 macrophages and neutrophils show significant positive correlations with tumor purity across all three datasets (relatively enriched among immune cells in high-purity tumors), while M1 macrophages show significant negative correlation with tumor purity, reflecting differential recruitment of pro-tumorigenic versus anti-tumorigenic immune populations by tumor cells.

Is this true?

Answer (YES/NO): NO